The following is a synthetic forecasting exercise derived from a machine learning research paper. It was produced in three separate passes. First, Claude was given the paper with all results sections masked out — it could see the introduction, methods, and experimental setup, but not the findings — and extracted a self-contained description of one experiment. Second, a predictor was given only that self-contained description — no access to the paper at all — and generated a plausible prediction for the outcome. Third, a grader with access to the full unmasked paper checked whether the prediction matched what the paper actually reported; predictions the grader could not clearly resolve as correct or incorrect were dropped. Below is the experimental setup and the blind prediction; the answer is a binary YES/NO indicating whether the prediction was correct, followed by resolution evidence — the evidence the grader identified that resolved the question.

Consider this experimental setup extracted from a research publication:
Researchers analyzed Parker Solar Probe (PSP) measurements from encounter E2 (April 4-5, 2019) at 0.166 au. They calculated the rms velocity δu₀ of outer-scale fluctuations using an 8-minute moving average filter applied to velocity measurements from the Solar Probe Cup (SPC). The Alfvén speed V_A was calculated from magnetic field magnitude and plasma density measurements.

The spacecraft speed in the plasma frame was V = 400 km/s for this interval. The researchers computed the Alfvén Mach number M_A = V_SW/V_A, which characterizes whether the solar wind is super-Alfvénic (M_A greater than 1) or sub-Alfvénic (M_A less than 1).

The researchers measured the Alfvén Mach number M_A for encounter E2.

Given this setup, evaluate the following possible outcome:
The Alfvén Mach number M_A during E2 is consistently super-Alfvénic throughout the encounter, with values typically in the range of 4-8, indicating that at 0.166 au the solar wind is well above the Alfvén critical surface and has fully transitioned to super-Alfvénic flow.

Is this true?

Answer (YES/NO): NO